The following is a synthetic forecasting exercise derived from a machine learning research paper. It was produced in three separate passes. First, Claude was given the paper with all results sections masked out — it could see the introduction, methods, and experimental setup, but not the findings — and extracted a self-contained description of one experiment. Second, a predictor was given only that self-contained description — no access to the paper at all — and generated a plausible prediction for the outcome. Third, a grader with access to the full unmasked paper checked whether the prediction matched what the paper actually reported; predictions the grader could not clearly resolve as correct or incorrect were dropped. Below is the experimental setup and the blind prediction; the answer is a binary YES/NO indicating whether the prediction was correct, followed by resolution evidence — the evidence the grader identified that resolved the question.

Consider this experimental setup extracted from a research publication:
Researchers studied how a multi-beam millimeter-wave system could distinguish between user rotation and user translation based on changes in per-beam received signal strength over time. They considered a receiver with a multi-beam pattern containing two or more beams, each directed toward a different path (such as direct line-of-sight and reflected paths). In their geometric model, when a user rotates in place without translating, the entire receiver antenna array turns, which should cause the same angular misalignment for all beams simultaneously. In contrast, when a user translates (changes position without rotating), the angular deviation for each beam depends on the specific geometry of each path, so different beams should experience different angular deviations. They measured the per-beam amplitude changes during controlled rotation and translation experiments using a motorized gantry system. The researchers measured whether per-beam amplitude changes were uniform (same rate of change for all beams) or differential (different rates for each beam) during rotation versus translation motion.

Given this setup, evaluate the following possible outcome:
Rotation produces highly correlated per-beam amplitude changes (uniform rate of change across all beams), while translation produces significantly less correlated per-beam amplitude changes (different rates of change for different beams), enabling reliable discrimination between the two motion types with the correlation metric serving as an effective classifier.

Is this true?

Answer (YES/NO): NO